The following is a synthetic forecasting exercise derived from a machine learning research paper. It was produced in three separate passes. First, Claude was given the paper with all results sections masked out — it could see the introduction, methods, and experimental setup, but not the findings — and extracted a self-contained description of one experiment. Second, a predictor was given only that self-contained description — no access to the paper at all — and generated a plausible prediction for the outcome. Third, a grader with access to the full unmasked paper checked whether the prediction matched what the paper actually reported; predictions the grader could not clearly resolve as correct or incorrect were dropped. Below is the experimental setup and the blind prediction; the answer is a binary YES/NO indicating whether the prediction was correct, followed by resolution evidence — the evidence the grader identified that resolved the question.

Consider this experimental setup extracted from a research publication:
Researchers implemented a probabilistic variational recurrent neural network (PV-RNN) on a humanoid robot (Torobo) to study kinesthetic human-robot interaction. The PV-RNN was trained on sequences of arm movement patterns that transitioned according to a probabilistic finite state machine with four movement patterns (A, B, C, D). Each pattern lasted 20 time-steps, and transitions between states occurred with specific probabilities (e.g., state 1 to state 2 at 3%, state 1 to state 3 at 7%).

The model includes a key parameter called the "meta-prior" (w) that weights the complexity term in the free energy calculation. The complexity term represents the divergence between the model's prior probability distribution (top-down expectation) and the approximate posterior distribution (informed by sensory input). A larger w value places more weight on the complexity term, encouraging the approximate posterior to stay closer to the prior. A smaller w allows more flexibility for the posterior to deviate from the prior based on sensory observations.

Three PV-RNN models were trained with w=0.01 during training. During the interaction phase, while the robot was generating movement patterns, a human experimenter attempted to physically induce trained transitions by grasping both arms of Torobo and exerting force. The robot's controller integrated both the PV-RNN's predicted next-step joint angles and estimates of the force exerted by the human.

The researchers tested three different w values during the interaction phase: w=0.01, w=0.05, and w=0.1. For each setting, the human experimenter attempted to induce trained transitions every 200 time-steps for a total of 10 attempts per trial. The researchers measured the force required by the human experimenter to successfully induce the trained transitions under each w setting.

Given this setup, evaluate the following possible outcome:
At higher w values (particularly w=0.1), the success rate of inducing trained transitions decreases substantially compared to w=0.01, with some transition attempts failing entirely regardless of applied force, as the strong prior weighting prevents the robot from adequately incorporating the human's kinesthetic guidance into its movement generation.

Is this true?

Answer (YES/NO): NO